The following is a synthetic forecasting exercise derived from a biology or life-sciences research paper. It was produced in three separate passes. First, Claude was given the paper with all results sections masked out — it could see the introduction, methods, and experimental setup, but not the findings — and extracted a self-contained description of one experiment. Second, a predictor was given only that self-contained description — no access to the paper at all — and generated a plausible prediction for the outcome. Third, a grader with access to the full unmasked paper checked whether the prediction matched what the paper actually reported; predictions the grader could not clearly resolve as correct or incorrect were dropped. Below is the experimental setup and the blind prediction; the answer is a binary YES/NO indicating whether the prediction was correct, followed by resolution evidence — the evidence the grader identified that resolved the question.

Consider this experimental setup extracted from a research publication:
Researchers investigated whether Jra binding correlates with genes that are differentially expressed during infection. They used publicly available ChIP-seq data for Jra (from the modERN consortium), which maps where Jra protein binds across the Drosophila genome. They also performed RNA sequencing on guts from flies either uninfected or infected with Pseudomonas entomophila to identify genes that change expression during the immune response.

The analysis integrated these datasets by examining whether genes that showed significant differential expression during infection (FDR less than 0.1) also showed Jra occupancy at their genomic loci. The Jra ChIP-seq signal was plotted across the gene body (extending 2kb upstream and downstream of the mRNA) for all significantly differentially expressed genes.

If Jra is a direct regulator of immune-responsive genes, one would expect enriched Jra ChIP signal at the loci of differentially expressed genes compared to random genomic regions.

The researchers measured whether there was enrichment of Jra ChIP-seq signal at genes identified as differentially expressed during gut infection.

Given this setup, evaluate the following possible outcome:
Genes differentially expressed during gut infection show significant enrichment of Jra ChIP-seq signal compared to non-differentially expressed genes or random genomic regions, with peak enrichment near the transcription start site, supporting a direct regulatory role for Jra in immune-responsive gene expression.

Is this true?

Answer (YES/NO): YES